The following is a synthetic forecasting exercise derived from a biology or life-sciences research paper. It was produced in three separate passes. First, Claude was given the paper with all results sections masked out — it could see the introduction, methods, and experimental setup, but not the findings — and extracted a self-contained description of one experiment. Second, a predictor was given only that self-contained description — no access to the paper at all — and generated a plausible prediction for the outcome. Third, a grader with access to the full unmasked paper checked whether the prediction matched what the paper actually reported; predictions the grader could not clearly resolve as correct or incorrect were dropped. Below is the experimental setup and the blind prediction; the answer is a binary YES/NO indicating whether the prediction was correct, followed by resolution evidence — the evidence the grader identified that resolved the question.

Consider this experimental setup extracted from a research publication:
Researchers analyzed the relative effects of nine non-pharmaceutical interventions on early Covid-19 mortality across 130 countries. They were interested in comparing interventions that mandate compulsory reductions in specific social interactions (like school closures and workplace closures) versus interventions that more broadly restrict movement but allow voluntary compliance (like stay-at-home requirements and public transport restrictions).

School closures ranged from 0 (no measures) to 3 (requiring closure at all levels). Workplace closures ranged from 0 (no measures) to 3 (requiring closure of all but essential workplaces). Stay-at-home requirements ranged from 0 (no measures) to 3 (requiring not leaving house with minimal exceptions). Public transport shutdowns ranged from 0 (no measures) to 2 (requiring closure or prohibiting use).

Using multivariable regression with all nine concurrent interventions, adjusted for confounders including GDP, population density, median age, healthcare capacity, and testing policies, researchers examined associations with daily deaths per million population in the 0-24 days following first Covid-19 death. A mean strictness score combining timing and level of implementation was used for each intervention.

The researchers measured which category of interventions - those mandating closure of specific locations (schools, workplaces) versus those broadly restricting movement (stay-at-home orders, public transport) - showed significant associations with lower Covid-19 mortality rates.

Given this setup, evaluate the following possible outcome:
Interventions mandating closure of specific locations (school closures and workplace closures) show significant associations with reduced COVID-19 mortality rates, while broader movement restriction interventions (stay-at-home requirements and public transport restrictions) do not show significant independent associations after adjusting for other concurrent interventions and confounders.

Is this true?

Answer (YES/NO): YES